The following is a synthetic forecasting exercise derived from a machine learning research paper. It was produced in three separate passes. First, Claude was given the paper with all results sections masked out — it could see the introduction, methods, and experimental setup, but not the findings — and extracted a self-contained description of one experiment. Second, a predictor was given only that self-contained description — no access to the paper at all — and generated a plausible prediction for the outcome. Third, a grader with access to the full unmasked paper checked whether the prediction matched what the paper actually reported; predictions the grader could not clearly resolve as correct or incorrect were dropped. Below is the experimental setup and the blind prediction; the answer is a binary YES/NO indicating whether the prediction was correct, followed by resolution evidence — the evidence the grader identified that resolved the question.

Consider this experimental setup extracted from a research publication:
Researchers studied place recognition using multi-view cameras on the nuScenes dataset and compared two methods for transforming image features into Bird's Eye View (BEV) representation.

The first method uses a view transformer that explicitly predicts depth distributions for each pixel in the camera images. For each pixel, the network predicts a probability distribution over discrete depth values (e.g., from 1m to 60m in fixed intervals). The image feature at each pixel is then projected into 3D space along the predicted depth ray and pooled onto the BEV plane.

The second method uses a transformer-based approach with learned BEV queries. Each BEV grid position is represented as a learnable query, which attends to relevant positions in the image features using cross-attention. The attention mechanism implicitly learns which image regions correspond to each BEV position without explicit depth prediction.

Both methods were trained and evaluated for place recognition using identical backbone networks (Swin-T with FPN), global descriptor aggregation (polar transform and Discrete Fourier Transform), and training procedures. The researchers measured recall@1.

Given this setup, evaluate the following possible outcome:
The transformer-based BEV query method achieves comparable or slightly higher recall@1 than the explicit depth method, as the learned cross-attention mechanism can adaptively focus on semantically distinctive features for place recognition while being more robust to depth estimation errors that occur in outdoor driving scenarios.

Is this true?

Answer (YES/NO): YES